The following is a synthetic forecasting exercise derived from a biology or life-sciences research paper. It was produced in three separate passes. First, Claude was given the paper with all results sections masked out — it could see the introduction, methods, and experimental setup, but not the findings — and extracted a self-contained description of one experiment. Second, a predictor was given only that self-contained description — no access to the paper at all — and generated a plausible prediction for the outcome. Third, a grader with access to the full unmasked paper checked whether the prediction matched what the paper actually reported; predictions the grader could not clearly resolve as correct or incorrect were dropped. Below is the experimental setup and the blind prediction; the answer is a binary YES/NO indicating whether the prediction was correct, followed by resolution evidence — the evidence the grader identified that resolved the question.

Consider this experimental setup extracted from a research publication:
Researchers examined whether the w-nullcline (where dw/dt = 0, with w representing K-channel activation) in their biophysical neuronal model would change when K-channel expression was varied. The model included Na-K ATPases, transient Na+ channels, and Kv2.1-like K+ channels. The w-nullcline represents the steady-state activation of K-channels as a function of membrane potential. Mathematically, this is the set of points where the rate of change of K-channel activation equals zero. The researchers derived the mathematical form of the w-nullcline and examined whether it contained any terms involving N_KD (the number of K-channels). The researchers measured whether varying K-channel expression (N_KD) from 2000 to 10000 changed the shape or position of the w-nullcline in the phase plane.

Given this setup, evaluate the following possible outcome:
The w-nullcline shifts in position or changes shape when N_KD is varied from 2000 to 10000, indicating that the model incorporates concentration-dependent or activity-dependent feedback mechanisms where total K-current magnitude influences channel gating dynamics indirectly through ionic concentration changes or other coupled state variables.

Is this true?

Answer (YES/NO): NO